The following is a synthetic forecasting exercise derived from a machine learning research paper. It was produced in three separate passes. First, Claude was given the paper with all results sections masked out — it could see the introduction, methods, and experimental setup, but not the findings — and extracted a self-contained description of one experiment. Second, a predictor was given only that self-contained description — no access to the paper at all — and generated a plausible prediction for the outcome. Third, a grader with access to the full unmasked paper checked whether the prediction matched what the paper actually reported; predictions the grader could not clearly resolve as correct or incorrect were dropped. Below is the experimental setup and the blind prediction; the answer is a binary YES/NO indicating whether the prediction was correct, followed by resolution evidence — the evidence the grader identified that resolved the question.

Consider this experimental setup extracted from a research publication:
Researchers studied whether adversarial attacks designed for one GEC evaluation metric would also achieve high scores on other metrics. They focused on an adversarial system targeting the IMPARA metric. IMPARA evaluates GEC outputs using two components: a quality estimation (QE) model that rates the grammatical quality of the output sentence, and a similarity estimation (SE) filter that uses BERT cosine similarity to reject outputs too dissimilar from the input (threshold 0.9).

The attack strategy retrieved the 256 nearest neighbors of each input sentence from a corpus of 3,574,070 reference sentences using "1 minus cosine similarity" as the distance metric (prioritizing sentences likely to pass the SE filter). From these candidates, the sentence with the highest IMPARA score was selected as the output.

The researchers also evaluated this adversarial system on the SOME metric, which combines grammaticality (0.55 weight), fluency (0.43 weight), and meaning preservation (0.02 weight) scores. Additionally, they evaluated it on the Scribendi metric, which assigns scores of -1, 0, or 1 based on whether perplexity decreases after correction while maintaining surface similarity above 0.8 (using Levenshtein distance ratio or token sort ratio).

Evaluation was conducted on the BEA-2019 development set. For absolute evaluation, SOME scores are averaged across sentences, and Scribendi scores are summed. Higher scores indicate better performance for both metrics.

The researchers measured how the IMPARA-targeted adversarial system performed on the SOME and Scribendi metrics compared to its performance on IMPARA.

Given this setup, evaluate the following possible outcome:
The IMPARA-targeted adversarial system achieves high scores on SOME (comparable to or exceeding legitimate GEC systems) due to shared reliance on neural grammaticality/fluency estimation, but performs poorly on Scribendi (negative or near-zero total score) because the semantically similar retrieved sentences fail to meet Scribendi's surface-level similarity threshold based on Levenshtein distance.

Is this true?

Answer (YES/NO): YES